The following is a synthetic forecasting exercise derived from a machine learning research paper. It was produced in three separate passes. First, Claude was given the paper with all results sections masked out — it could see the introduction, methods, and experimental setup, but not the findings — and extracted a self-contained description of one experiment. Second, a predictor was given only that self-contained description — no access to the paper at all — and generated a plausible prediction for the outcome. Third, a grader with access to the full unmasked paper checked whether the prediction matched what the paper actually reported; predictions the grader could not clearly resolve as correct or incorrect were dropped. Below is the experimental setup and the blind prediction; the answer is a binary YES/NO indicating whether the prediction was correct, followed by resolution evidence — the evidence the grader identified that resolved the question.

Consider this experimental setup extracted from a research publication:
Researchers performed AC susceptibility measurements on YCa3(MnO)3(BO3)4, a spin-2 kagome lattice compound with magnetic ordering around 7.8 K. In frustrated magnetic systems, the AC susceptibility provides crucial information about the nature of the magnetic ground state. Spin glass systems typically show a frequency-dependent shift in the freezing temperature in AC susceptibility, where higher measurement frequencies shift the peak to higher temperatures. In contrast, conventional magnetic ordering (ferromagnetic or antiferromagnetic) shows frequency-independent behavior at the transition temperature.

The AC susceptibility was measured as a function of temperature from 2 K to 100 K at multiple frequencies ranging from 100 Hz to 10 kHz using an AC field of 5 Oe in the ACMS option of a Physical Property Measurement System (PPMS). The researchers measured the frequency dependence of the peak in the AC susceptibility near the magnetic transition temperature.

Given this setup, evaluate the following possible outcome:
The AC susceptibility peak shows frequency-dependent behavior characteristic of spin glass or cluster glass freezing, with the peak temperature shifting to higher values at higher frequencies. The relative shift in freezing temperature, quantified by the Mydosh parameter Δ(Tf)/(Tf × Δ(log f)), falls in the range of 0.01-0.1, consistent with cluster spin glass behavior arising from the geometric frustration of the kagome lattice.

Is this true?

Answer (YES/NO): NO